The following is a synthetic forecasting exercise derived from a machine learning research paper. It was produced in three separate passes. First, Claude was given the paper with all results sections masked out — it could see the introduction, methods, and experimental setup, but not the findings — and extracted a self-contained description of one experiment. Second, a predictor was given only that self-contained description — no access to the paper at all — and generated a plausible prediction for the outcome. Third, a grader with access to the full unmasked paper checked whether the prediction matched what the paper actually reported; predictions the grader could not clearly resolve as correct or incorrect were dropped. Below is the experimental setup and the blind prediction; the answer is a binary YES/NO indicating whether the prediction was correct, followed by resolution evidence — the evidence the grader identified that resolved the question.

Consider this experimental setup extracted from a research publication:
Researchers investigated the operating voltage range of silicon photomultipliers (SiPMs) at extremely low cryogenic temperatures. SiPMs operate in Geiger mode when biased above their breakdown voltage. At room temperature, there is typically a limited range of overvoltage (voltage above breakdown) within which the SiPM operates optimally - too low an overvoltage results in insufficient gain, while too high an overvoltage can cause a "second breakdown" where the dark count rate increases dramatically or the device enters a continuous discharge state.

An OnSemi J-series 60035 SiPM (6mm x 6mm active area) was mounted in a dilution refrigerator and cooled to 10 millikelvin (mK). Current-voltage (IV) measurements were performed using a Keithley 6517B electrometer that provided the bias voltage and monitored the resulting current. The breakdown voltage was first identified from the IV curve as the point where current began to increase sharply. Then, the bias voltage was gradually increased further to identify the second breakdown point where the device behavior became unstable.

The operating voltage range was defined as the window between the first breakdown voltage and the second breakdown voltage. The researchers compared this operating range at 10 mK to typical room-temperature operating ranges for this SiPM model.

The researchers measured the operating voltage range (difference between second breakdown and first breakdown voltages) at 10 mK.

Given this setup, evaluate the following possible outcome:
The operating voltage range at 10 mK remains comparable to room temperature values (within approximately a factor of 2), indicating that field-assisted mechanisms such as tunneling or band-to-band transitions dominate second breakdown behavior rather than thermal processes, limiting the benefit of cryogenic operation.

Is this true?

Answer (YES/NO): NO